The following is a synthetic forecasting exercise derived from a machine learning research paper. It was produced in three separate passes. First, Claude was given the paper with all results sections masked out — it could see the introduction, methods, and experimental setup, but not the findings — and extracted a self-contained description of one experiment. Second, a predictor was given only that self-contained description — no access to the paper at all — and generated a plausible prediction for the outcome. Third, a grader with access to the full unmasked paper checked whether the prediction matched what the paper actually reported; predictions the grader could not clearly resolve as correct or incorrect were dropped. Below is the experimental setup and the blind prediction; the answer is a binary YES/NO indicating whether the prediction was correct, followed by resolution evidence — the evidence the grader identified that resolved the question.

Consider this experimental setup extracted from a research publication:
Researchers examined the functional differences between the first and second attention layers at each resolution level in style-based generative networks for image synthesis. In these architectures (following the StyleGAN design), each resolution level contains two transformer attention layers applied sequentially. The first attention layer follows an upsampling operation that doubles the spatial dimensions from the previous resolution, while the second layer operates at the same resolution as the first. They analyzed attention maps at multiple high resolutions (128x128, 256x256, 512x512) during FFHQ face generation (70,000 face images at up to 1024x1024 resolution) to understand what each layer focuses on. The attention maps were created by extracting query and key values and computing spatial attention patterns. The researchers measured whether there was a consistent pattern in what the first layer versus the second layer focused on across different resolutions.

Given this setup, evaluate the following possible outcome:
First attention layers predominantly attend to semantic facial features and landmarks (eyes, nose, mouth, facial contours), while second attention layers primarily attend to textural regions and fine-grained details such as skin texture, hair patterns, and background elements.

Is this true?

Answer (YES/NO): NO